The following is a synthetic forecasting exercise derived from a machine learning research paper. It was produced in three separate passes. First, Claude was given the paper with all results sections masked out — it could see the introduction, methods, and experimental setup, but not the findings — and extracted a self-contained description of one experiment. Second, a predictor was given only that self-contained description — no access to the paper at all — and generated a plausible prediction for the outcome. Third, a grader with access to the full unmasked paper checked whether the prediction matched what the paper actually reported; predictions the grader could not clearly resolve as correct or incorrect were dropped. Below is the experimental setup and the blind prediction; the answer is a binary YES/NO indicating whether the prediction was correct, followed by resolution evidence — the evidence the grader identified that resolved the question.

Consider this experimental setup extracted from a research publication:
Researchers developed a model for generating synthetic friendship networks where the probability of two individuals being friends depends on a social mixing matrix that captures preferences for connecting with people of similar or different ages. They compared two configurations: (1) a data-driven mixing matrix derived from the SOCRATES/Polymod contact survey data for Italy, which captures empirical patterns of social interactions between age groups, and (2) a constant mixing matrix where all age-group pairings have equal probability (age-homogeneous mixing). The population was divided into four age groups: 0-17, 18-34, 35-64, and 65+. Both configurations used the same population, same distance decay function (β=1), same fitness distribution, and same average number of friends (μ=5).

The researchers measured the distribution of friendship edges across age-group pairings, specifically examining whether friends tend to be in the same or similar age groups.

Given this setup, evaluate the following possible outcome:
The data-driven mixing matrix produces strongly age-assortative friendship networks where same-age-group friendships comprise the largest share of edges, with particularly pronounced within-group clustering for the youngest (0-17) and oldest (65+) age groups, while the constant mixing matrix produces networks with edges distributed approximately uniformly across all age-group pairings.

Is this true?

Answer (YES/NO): NO